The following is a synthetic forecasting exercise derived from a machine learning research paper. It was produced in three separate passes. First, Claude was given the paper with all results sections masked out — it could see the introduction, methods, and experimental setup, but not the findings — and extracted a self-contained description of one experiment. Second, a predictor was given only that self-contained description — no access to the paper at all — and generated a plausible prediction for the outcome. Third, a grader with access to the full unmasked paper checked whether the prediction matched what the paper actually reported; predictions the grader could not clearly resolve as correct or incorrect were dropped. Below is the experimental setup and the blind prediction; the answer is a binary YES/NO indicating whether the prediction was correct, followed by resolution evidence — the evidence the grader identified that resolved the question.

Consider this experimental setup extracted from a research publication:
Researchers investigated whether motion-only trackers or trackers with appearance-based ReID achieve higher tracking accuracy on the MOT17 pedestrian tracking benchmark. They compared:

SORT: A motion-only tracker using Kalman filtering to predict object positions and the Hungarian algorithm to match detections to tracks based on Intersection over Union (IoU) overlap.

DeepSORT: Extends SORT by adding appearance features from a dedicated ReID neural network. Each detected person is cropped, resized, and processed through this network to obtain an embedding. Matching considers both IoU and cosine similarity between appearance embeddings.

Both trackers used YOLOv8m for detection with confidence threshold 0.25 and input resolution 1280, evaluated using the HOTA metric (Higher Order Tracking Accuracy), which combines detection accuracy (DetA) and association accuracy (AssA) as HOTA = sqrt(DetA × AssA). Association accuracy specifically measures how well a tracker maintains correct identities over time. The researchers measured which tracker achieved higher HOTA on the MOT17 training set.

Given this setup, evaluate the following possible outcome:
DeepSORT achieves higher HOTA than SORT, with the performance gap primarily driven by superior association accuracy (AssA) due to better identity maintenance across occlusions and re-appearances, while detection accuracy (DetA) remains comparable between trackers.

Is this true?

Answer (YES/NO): YES